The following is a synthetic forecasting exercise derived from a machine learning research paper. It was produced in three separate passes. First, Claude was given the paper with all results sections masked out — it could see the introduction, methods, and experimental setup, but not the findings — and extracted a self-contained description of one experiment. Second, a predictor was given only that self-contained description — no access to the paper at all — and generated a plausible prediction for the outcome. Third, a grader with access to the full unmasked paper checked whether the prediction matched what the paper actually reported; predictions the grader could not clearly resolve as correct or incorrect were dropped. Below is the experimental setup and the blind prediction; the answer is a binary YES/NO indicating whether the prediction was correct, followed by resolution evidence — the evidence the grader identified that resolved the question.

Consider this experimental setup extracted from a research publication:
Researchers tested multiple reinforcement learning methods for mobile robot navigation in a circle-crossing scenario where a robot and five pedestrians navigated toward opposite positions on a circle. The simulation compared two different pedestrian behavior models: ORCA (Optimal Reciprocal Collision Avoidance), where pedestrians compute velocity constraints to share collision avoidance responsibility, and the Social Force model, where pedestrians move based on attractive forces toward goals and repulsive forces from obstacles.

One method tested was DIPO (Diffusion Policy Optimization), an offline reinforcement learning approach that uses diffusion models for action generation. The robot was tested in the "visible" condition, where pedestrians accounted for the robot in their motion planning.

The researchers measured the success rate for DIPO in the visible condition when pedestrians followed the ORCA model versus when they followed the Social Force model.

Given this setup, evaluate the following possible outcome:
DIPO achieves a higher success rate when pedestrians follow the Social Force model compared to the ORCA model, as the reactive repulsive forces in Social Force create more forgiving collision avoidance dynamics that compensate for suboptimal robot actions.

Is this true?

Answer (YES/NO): NO